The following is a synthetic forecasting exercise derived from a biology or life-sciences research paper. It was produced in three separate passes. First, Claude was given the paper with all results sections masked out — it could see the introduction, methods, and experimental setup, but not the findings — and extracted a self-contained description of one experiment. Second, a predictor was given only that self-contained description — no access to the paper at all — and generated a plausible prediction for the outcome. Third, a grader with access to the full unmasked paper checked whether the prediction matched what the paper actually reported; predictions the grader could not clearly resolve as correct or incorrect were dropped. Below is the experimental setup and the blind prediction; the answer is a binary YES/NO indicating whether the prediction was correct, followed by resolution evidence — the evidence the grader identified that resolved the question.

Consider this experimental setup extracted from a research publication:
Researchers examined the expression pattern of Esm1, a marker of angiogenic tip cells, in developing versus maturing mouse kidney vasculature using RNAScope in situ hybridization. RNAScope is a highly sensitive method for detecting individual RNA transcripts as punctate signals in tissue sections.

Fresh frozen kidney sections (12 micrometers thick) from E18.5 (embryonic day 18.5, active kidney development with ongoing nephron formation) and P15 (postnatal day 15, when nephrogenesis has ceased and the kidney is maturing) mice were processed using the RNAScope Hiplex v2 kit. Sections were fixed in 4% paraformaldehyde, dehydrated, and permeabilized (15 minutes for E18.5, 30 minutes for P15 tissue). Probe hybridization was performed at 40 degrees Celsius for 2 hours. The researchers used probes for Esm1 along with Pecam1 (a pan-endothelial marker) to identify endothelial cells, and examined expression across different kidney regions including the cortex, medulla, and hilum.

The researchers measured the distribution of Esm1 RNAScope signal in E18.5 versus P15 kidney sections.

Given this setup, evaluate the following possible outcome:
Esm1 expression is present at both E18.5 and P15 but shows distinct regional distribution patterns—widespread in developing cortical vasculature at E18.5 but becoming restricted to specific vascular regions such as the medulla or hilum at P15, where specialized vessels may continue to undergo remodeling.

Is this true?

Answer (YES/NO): YES